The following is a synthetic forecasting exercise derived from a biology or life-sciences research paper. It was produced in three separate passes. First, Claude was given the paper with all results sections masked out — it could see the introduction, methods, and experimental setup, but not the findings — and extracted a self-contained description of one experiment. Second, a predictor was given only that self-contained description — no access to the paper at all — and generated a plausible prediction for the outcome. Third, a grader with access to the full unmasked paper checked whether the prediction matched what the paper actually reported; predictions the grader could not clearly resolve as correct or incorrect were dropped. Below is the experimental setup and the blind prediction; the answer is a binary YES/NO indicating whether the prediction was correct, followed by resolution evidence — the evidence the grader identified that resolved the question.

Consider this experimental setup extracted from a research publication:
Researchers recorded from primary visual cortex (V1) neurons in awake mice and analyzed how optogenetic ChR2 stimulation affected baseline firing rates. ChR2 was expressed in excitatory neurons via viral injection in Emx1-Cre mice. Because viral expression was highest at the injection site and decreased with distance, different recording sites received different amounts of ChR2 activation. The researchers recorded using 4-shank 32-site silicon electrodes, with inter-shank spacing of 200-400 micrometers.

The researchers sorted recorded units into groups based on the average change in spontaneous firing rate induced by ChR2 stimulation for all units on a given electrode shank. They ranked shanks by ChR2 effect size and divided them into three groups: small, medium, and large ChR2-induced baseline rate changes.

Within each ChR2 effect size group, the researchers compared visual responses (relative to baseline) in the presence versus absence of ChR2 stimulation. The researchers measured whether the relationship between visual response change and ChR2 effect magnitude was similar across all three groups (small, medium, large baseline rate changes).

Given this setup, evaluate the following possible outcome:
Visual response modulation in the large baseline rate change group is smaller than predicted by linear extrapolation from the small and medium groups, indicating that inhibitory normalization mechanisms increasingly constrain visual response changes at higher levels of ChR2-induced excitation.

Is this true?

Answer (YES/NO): NO